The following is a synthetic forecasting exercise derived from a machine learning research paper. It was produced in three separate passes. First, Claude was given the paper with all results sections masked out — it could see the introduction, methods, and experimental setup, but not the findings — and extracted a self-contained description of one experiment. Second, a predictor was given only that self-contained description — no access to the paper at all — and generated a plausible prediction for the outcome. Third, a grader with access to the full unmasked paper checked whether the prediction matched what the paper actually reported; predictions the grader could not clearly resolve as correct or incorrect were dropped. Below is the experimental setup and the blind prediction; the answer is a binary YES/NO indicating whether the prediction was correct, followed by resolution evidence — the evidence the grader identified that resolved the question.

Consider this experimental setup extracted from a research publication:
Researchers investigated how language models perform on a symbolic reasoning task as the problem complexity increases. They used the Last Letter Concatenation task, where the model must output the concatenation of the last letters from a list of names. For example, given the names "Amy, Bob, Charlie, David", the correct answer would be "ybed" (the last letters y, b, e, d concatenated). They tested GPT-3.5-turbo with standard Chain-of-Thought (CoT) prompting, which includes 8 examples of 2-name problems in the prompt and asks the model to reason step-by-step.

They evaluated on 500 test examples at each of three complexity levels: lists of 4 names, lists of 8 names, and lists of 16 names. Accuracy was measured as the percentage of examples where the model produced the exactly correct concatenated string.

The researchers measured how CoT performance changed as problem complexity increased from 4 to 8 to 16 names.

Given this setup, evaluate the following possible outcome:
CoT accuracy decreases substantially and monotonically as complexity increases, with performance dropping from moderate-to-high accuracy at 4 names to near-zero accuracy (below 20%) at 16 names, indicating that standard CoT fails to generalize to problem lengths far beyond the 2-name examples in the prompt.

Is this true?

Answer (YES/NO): NO